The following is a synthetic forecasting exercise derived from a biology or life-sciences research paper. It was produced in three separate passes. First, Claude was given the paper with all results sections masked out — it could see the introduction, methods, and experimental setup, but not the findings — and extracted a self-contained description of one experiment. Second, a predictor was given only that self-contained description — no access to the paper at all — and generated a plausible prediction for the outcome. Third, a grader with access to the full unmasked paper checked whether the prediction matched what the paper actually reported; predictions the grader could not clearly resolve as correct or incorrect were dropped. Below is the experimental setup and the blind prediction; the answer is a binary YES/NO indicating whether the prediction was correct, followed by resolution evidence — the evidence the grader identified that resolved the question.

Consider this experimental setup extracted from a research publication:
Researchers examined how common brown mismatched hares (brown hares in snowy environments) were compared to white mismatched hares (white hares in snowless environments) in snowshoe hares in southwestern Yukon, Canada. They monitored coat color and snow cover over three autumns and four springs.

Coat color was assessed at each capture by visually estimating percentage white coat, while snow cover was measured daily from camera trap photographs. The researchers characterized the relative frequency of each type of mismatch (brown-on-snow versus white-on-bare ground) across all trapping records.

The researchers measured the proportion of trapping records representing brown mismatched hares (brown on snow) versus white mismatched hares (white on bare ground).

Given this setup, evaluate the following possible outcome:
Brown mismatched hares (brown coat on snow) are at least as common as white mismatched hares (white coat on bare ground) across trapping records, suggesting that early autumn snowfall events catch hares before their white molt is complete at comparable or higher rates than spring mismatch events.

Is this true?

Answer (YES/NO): NO